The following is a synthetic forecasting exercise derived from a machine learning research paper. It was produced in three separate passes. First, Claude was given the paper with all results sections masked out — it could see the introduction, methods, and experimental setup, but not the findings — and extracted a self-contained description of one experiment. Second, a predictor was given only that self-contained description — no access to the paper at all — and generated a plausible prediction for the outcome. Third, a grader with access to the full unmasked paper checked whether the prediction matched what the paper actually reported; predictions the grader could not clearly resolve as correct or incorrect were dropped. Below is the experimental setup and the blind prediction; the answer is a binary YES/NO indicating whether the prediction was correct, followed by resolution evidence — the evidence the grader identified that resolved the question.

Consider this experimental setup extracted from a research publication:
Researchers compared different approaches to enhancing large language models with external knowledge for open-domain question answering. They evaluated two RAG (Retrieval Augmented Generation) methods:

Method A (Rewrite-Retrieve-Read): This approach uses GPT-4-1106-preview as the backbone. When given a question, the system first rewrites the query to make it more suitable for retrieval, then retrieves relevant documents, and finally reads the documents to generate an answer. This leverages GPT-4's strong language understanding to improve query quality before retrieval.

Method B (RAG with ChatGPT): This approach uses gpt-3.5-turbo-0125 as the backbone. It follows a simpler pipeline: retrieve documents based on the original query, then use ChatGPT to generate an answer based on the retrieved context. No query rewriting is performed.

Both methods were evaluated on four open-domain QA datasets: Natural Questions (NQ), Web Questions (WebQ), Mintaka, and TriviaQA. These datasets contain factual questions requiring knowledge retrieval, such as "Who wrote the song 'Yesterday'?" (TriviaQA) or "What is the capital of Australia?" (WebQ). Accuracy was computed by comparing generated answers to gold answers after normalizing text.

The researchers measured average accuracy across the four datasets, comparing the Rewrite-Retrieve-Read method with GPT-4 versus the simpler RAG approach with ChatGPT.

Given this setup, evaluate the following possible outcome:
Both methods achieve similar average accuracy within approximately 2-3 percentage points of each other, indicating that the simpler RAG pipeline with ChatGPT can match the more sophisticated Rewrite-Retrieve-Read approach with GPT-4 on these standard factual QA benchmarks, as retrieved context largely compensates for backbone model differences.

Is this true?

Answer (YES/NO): NO